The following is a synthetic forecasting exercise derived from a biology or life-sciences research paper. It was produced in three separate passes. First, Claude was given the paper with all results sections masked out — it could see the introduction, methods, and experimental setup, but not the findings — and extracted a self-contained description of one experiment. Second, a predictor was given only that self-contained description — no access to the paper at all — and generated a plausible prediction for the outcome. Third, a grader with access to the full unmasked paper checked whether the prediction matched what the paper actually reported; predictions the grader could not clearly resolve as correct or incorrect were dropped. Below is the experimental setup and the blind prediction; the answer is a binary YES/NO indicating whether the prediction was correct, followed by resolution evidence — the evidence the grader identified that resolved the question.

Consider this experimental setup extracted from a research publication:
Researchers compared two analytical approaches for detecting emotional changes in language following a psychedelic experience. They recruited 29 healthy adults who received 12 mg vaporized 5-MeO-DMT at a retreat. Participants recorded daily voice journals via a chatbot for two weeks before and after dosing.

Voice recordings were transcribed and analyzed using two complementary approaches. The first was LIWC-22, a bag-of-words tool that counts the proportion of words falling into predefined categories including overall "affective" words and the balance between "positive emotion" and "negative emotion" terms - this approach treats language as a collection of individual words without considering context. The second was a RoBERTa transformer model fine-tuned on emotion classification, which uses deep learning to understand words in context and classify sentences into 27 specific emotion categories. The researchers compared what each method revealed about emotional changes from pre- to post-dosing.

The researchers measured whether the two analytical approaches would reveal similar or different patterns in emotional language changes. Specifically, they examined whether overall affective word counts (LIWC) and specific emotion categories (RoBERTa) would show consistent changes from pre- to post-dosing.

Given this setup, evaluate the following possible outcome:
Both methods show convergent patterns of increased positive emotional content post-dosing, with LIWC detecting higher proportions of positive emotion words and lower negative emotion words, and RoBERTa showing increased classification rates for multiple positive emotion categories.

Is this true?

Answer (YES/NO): NO